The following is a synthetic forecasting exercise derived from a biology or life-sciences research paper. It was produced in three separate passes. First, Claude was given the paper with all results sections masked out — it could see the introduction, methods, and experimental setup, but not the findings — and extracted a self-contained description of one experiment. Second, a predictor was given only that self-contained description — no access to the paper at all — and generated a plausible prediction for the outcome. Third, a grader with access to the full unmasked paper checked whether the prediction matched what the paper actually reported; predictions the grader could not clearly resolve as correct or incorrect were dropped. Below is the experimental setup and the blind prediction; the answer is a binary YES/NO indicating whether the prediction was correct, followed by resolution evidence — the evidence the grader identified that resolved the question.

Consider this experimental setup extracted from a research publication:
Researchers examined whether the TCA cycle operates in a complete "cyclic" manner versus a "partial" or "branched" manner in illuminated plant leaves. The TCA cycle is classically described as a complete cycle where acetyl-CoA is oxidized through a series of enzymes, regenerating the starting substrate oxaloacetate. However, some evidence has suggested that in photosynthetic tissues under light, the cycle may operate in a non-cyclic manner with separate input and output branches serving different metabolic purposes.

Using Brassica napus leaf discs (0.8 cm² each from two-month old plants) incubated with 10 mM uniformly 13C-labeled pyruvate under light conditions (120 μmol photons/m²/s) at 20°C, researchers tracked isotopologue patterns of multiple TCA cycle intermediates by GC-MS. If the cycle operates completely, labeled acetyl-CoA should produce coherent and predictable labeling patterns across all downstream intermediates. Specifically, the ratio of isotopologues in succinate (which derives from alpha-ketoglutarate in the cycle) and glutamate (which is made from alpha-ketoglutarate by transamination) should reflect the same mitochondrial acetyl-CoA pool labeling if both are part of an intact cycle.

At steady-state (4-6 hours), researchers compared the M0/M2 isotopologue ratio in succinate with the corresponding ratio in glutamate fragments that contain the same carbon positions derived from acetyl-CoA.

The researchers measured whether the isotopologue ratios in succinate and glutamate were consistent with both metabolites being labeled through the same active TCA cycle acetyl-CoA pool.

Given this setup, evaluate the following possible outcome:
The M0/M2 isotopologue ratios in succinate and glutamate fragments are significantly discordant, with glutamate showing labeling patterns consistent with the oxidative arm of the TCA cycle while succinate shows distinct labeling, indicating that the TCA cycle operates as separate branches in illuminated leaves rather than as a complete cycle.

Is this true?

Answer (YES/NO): NO